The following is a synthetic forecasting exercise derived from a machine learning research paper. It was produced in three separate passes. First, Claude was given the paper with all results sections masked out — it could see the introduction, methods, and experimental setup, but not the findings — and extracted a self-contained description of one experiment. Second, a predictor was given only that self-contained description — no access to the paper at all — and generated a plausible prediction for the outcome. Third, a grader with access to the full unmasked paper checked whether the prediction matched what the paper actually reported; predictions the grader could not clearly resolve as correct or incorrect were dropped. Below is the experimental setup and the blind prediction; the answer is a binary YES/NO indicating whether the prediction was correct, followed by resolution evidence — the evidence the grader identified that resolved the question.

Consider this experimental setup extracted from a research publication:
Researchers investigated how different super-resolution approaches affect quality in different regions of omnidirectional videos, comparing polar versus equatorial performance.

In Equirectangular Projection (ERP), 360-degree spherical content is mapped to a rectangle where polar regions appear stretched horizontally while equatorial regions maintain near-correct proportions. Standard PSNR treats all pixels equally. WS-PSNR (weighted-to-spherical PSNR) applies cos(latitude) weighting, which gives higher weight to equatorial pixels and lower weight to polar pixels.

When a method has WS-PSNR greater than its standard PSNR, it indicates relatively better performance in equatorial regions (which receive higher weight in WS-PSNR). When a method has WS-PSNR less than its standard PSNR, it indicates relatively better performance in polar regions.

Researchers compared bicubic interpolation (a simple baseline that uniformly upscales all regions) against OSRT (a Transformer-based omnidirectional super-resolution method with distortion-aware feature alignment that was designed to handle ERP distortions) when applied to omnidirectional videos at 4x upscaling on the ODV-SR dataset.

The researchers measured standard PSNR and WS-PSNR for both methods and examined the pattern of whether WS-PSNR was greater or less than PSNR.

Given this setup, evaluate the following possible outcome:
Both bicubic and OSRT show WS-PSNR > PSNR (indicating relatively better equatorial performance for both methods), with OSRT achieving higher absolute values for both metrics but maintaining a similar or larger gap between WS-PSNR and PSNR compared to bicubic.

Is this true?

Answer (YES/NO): NO